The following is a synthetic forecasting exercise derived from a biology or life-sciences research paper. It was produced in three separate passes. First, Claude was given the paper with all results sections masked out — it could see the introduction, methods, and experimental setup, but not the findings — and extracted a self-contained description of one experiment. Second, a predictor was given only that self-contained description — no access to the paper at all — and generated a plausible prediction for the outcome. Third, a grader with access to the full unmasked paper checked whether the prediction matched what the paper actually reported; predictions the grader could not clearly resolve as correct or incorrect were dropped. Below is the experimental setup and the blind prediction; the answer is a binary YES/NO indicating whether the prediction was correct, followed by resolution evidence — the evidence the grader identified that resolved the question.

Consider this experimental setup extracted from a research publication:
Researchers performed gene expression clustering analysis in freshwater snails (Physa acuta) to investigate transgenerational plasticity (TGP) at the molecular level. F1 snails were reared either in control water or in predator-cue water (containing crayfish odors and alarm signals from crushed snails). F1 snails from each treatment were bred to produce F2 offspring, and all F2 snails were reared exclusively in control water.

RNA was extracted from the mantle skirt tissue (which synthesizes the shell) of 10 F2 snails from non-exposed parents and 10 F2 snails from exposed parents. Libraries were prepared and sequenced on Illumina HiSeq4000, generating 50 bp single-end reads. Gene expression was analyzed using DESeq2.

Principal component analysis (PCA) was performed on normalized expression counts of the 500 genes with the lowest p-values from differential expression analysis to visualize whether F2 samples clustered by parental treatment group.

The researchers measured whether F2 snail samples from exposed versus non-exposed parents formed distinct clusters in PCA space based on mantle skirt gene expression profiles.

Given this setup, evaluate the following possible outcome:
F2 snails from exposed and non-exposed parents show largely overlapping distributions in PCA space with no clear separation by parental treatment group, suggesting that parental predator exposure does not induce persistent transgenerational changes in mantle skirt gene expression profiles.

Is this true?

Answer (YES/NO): YES